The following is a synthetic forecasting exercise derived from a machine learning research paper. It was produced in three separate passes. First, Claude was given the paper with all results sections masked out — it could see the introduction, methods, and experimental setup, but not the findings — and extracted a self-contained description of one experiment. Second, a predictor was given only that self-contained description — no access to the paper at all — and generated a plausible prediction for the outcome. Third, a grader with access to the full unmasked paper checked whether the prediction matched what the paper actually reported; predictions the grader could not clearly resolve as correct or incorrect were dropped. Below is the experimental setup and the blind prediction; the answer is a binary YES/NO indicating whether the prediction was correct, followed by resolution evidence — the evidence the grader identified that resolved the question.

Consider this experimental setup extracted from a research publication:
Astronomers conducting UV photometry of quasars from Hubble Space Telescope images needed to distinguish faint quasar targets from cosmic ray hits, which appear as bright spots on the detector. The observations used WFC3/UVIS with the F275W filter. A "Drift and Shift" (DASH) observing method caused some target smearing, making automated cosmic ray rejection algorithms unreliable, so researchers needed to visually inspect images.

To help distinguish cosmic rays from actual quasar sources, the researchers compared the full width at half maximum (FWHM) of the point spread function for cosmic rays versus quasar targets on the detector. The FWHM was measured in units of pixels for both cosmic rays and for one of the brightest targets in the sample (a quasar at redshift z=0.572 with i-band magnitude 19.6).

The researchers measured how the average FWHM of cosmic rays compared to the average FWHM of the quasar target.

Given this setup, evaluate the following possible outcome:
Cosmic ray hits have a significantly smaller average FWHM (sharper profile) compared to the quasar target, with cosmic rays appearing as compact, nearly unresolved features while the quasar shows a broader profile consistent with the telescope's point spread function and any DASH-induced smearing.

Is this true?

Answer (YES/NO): YES